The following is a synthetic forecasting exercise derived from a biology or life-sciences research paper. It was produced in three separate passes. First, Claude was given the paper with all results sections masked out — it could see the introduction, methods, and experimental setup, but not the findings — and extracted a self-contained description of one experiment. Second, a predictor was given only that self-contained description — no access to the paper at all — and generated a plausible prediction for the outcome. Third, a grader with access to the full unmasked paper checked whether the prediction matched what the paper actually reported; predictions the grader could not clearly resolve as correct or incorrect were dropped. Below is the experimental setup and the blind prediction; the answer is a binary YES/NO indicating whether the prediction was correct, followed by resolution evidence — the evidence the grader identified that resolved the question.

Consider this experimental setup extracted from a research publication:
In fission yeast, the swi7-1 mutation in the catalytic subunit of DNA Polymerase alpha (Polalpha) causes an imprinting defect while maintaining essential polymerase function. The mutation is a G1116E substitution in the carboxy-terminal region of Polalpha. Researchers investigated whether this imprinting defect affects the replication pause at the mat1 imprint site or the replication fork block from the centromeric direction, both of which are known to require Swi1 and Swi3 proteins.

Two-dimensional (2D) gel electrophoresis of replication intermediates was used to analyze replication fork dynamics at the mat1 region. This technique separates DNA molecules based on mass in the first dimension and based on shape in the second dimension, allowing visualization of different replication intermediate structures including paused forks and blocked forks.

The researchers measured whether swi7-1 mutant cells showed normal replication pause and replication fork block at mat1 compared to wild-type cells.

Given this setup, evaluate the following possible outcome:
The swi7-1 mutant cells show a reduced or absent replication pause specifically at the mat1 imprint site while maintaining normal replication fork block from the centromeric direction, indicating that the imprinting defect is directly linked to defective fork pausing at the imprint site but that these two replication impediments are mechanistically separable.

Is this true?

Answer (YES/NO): NO